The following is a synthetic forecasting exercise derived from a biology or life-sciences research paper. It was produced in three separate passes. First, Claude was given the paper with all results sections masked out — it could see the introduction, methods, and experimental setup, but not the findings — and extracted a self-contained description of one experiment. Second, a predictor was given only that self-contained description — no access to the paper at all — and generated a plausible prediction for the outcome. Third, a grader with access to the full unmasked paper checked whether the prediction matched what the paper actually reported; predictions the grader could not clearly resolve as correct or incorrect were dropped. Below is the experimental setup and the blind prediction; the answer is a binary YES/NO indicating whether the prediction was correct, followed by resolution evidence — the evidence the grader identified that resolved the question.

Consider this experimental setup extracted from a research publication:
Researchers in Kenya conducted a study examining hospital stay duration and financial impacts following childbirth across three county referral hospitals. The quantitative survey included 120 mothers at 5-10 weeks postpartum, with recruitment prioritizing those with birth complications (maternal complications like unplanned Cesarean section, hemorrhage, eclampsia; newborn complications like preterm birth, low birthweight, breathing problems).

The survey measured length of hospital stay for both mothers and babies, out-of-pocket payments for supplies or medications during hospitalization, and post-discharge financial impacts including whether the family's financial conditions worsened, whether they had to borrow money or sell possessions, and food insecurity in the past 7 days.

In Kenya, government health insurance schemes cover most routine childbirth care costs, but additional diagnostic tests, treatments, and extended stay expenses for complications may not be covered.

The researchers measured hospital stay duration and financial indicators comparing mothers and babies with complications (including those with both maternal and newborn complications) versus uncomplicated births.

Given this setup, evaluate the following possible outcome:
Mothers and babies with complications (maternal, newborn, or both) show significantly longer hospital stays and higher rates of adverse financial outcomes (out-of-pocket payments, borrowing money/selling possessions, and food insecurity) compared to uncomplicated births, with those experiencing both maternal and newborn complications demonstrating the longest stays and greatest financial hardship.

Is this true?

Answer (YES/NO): YES